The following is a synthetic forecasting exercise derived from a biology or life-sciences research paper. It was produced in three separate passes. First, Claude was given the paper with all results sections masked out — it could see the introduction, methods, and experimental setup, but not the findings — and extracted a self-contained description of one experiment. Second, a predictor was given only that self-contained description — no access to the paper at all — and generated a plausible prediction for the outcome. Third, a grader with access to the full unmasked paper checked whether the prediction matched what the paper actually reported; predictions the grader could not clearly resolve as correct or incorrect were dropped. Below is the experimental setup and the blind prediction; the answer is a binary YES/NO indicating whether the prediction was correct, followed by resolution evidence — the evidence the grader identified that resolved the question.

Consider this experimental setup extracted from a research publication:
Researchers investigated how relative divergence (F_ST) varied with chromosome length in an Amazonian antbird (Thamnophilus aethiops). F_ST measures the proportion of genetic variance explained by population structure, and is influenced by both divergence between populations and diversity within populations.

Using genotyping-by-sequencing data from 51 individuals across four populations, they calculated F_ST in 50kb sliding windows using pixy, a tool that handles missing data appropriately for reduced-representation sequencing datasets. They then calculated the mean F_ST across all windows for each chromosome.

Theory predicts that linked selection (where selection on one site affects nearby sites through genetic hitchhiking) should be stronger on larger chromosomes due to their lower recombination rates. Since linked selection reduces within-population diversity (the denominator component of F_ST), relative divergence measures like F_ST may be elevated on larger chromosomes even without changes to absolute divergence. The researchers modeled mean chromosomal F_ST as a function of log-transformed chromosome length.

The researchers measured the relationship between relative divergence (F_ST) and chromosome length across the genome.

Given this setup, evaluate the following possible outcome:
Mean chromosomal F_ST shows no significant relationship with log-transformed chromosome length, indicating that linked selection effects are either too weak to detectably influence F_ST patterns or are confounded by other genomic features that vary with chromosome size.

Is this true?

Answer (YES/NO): NO